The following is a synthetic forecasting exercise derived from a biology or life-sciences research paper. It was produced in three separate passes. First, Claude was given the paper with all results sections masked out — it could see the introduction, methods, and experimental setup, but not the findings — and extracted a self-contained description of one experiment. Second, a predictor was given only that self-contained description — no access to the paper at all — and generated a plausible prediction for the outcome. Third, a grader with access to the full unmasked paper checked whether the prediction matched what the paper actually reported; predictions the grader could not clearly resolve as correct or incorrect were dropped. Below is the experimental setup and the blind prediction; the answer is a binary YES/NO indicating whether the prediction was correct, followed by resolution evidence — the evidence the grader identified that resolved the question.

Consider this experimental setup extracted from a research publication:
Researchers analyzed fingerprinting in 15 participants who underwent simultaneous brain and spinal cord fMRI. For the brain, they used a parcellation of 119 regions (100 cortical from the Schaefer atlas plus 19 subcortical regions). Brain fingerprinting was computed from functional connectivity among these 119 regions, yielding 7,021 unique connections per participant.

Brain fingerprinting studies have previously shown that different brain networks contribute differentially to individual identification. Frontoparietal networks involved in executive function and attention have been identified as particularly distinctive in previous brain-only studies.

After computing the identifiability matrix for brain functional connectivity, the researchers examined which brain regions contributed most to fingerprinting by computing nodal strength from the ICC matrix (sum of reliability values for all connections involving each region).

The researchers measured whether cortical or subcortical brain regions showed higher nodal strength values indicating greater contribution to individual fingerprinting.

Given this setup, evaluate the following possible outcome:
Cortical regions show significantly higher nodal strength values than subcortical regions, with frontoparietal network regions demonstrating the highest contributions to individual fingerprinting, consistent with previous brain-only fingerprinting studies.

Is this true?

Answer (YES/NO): NO